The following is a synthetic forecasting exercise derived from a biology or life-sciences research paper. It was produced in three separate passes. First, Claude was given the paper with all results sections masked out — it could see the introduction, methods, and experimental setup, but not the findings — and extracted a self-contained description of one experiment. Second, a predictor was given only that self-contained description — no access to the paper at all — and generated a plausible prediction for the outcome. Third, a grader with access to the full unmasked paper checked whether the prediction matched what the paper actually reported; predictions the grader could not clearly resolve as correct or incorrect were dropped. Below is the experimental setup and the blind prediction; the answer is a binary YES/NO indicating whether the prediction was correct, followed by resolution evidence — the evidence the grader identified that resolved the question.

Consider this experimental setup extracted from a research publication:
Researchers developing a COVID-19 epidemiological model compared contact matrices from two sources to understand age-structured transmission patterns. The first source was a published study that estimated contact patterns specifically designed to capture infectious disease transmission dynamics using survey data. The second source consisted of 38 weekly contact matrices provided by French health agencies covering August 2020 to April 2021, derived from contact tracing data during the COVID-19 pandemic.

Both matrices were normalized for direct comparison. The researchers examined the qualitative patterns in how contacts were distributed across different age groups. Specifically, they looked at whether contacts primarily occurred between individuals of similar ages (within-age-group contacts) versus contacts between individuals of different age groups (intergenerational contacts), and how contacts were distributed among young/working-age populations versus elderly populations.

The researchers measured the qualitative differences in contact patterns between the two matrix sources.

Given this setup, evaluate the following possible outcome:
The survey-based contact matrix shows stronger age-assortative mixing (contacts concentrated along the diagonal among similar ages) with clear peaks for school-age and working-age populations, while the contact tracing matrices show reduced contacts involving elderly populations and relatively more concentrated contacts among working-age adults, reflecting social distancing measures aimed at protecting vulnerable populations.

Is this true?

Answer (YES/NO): NO